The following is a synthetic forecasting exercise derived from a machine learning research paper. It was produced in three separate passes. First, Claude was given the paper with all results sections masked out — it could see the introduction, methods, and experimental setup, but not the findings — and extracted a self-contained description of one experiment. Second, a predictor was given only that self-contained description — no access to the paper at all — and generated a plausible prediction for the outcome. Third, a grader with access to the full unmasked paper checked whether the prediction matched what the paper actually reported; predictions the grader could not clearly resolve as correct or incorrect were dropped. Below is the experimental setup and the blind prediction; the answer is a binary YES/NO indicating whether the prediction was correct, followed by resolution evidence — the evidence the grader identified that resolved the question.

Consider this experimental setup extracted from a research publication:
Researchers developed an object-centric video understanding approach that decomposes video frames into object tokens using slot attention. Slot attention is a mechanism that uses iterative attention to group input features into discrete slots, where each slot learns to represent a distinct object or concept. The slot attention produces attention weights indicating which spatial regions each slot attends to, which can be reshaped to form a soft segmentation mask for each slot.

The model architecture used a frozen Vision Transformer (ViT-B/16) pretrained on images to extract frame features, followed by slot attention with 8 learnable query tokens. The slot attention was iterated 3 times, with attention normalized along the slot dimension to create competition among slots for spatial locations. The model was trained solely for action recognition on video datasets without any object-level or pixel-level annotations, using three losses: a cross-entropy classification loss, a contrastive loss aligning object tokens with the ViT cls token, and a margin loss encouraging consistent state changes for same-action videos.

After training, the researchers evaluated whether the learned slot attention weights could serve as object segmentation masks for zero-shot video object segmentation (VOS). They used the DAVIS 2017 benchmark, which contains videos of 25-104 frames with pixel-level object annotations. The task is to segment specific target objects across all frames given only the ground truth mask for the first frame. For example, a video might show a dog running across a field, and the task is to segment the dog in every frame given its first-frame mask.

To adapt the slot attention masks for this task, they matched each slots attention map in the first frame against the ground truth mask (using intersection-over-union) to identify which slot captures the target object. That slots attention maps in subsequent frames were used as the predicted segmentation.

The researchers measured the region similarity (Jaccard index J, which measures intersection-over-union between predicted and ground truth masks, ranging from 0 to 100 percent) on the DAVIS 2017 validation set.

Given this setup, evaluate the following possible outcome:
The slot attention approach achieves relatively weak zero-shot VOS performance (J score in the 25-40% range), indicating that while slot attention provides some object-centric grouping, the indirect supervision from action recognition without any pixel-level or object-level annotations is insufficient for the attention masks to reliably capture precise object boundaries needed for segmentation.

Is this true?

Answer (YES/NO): NO